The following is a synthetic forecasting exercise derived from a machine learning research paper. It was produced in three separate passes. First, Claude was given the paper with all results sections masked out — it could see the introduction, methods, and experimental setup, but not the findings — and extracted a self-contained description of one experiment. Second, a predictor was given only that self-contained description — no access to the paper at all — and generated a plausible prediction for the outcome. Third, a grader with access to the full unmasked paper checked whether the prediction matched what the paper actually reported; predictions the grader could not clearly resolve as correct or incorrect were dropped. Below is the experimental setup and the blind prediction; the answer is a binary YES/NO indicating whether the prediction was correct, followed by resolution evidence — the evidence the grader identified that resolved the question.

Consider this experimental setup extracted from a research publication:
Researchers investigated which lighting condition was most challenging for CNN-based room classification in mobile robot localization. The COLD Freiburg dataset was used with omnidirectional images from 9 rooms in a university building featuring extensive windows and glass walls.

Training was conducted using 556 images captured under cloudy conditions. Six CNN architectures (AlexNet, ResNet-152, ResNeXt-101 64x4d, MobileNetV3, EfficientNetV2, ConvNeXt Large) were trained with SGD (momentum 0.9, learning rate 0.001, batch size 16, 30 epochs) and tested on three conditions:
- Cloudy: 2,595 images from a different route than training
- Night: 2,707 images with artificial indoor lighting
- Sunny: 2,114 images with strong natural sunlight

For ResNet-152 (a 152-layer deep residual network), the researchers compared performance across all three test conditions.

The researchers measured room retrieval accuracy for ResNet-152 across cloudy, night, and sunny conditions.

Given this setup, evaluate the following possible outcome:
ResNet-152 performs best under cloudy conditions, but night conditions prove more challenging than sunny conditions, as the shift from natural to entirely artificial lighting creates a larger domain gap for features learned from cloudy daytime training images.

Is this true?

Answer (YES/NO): NO